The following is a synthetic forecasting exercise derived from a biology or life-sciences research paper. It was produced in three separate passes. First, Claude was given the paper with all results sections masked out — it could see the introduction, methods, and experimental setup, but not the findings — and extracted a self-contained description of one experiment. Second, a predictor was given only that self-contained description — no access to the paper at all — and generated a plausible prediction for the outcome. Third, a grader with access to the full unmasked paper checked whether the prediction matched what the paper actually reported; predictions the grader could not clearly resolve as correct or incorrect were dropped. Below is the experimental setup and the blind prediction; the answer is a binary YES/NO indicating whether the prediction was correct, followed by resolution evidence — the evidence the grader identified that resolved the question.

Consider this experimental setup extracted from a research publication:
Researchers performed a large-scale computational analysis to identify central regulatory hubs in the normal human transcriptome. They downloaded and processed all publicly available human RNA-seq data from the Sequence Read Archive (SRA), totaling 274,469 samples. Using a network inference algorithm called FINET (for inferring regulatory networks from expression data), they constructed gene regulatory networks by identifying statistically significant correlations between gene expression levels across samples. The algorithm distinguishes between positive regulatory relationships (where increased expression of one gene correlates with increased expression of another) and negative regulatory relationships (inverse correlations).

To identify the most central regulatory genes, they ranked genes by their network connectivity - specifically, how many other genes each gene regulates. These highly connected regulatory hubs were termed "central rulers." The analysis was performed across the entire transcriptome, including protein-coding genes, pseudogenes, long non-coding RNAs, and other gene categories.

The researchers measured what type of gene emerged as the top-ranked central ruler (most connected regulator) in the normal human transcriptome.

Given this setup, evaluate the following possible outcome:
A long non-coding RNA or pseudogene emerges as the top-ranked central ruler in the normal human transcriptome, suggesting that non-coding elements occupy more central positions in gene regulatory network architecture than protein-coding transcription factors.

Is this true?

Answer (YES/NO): NO